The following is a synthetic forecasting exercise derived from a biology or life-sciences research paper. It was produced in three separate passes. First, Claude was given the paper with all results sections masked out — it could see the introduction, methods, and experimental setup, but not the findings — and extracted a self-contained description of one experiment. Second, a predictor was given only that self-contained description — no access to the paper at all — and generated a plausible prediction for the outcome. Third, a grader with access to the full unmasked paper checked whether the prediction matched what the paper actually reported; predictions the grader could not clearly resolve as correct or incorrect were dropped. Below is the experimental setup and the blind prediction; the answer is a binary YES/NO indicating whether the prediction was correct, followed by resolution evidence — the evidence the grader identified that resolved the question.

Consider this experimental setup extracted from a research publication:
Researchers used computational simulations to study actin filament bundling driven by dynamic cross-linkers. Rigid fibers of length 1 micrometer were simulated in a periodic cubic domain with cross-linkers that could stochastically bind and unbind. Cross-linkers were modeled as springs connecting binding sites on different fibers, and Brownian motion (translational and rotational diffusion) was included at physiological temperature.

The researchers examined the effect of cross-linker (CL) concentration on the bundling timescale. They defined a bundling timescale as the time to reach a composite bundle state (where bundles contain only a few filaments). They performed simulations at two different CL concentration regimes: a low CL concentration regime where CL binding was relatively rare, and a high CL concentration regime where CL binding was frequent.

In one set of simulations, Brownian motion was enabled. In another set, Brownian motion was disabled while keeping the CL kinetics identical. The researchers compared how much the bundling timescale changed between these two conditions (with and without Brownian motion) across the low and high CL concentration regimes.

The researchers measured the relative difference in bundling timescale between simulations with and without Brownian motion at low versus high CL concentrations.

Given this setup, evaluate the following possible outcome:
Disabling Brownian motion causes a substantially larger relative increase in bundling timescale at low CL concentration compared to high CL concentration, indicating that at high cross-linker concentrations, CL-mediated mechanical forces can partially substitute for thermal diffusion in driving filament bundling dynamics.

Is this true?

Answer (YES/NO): YES